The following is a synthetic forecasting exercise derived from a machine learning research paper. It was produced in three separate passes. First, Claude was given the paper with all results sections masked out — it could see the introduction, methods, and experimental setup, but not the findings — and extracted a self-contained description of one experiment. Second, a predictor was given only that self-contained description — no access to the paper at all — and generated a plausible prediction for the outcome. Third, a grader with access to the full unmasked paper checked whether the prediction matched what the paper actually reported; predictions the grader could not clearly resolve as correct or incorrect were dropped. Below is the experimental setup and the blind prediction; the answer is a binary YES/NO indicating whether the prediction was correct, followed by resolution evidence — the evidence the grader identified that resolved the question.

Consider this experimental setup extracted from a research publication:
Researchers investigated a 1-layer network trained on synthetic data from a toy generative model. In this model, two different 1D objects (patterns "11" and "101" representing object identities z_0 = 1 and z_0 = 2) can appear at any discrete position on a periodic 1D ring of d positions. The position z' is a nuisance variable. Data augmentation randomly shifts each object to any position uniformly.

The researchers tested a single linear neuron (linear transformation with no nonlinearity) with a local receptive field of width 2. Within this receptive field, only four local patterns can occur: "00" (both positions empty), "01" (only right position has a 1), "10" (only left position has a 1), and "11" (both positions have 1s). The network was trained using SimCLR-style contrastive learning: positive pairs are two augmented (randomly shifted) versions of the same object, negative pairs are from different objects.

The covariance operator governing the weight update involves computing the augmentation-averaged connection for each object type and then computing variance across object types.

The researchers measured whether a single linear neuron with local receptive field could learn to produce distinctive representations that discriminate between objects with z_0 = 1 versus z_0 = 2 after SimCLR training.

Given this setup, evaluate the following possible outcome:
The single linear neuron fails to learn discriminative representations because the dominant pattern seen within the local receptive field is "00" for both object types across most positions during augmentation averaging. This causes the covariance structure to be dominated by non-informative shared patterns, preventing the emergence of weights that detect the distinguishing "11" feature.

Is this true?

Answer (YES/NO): NO